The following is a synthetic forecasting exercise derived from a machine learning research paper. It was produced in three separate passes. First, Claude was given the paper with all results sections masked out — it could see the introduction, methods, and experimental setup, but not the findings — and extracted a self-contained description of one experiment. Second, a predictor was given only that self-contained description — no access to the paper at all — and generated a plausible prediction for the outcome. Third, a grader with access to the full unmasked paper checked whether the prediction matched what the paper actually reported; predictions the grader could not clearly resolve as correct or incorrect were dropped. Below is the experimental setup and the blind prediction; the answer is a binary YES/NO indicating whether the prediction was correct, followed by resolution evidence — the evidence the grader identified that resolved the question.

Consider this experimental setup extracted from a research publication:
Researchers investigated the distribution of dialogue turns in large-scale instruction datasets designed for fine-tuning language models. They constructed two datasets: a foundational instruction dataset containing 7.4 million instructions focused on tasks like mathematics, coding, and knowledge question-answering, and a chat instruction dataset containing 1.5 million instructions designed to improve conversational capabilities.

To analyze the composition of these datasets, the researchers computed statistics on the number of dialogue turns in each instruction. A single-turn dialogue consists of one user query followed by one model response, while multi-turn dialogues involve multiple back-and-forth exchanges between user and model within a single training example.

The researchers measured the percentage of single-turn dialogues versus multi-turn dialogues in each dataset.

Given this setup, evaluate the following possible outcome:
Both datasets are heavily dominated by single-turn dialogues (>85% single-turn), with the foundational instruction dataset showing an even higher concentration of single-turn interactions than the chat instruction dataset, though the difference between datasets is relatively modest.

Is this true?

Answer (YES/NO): NO